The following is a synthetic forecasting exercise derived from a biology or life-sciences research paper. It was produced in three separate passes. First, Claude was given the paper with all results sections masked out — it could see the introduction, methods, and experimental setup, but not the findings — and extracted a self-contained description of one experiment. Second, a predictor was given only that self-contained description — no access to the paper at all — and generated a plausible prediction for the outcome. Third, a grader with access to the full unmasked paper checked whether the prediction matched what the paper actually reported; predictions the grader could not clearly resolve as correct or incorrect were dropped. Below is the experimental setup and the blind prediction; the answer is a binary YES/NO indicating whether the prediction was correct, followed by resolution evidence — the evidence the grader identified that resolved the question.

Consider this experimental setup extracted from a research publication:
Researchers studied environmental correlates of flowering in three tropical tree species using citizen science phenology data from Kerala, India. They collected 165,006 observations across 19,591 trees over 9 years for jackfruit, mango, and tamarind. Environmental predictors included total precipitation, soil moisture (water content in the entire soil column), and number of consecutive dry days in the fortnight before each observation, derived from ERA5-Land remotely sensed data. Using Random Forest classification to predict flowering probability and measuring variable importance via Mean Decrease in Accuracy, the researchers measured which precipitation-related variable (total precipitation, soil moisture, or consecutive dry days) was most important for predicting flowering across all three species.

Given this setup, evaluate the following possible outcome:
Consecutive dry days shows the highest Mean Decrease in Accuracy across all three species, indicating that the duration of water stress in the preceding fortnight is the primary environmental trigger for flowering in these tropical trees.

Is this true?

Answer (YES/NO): NO